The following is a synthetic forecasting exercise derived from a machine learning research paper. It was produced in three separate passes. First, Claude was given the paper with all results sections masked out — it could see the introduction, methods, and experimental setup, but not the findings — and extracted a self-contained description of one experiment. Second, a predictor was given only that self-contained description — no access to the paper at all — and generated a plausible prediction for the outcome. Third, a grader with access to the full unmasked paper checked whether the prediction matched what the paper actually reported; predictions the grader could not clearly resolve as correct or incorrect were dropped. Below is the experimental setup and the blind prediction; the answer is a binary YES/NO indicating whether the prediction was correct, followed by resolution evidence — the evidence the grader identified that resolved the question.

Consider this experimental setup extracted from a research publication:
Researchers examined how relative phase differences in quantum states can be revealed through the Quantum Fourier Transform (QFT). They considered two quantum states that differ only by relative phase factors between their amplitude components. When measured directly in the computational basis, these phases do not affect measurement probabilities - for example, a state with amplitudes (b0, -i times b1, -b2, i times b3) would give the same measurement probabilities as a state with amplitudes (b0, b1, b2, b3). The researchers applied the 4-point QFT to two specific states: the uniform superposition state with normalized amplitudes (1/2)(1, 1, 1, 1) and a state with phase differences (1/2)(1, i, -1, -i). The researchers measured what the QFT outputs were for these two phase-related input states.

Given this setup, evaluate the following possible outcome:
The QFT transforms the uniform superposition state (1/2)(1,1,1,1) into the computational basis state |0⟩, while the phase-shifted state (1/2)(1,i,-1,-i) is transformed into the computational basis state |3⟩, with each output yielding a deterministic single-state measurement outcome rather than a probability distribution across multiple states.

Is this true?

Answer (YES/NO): NO